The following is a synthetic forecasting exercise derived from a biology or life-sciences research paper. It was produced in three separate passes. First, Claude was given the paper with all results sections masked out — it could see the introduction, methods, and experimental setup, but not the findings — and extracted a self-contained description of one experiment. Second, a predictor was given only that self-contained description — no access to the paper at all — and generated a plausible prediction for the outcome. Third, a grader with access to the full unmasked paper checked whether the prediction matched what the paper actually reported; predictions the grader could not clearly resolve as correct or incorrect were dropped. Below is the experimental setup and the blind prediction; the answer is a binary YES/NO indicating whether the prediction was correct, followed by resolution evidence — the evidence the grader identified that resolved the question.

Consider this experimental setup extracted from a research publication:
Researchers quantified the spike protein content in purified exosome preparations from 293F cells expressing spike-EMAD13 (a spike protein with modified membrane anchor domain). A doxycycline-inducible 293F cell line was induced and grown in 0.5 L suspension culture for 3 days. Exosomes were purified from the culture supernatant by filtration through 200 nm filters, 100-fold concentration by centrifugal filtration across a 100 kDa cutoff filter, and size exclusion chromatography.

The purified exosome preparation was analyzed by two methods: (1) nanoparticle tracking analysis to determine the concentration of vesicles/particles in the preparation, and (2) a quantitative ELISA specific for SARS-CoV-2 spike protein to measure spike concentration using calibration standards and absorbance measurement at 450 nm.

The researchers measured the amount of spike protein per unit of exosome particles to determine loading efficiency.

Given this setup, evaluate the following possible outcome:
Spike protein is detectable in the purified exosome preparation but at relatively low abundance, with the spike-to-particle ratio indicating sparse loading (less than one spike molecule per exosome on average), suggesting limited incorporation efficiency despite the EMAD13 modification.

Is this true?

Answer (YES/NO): NO